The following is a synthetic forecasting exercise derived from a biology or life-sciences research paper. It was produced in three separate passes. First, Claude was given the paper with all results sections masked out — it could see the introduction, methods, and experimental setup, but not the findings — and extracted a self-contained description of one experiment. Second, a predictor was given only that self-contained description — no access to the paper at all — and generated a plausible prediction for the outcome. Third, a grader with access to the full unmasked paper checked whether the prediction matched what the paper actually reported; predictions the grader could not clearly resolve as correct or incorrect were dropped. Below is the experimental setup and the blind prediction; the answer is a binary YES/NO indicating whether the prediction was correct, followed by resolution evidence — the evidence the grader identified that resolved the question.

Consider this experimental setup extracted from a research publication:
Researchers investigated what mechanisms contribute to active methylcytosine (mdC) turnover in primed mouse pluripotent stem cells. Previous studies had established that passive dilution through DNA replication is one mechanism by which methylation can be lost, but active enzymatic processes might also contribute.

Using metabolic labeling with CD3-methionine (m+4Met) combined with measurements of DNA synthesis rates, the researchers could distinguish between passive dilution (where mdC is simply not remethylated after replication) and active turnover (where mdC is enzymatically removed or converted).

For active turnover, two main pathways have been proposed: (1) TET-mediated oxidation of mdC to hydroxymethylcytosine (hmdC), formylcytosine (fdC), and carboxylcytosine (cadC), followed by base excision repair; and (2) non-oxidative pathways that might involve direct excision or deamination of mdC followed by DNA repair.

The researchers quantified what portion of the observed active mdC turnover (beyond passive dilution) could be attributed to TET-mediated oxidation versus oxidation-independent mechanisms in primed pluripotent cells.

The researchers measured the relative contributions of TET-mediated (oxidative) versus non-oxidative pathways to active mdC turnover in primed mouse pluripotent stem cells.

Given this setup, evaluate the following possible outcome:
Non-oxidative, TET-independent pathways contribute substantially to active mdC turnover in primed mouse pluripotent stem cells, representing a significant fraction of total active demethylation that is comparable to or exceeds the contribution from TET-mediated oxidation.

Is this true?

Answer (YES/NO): NO